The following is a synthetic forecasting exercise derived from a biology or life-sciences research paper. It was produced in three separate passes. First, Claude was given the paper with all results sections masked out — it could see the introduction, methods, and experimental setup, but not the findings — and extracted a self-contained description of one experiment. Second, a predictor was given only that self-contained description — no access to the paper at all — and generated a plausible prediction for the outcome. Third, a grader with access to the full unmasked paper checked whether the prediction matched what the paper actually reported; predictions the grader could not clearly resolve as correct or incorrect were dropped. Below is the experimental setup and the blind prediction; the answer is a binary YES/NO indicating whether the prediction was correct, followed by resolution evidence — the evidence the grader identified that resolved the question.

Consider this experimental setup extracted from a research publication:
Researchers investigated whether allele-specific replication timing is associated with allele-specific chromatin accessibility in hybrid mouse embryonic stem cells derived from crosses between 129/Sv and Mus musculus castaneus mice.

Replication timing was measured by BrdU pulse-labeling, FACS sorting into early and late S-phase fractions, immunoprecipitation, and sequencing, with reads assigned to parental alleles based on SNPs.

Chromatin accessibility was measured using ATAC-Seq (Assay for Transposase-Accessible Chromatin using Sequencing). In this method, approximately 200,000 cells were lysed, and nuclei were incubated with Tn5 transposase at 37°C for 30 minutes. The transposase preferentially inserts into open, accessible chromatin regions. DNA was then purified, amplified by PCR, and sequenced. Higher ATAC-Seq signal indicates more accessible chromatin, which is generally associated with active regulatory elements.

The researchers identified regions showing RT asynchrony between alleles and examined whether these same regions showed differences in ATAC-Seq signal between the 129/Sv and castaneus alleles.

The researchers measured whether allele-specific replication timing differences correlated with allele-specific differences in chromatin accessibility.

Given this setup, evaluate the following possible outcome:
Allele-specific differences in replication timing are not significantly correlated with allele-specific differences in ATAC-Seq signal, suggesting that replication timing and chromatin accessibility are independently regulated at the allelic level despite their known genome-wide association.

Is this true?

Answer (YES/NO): YES